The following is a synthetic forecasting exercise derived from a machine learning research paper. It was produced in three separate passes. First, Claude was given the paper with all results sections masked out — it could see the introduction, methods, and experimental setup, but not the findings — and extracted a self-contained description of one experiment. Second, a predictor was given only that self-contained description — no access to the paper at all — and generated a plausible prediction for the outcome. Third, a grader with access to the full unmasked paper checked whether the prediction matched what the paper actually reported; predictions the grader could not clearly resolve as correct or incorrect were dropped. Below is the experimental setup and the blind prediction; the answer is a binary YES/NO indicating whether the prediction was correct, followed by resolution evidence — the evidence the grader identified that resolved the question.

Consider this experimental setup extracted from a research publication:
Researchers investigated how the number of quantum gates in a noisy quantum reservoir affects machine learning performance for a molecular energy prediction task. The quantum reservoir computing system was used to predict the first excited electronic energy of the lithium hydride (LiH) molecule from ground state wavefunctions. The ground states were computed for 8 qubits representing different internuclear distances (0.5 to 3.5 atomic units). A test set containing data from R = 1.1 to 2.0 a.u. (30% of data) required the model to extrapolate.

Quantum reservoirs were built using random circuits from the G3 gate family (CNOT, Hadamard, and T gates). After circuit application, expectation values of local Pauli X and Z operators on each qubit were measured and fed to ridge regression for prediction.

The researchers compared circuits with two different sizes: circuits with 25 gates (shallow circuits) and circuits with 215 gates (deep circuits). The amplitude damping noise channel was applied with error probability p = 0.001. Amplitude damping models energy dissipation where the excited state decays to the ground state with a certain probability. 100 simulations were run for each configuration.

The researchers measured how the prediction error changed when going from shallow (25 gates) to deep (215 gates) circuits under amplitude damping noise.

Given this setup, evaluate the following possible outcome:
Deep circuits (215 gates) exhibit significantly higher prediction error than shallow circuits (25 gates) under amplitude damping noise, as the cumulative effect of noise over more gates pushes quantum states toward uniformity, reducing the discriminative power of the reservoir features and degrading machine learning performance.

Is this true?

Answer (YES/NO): YES